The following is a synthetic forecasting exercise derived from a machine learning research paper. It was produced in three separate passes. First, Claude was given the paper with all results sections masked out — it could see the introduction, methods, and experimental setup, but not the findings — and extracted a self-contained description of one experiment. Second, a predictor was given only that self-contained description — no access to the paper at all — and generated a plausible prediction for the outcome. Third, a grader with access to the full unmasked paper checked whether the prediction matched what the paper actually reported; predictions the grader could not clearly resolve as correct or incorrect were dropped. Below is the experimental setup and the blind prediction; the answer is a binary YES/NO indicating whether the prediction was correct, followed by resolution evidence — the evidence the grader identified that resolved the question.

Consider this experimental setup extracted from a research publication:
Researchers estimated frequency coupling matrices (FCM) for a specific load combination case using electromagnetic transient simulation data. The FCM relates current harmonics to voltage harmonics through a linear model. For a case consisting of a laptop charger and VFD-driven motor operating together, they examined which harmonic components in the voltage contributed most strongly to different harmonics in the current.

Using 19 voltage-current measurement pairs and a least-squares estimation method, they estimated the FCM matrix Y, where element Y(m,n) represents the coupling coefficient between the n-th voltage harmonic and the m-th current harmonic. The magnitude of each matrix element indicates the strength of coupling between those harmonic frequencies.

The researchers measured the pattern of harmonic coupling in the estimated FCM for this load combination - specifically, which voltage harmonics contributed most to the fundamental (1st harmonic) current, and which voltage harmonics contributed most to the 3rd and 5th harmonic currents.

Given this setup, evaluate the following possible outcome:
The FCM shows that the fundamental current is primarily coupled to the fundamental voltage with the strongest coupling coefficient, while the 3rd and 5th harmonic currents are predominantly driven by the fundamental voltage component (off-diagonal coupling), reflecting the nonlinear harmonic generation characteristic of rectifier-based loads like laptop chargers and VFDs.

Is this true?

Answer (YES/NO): NO